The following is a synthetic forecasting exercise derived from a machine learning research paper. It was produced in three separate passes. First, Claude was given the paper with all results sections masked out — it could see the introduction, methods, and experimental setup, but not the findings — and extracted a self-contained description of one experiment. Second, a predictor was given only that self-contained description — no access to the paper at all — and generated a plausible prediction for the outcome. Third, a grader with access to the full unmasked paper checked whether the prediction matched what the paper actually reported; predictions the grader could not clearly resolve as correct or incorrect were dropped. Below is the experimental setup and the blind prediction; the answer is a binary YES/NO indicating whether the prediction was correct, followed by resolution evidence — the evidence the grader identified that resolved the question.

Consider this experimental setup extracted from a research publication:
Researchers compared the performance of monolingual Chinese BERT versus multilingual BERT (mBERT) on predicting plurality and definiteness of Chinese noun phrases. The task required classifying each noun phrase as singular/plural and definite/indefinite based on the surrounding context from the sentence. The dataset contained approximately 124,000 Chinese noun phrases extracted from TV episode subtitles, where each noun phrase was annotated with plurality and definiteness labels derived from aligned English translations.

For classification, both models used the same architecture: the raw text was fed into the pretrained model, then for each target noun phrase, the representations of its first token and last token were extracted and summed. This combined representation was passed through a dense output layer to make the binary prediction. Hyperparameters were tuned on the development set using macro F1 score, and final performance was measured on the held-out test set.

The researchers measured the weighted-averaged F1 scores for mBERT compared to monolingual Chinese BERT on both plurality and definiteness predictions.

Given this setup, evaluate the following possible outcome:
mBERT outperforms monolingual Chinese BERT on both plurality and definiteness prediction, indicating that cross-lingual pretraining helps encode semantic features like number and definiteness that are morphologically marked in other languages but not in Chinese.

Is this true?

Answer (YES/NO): NO